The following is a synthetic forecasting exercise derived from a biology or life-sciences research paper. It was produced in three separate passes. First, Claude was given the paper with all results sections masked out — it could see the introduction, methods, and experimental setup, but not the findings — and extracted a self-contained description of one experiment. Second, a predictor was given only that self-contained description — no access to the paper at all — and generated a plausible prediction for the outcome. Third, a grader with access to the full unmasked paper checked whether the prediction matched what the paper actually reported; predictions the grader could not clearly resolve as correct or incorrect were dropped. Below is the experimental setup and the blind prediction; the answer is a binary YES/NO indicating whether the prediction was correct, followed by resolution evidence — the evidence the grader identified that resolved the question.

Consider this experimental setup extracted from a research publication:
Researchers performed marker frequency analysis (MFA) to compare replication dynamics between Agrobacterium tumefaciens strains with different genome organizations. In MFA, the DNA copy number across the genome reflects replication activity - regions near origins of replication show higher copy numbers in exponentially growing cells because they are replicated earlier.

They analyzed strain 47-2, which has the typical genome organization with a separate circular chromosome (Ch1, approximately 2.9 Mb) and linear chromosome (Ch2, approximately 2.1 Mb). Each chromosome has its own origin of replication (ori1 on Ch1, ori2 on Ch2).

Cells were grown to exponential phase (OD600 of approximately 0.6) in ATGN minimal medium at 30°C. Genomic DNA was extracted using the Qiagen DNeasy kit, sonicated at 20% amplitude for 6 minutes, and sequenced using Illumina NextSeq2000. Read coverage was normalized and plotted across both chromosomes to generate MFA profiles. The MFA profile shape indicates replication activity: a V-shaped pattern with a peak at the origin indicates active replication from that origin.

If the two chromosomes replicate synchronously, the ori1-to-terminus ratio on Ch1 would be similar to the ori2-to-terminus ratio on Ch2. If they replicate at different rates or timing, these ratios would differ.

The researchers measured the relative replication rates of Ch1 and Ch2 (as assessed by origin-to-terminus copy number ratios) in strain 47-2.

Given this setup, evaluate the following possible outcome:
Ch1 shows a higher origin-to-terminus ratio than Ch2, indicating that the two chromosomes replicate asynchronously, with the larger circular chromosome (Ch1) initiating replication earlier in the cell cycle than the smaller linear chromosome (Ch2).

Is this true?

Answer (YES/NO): NO